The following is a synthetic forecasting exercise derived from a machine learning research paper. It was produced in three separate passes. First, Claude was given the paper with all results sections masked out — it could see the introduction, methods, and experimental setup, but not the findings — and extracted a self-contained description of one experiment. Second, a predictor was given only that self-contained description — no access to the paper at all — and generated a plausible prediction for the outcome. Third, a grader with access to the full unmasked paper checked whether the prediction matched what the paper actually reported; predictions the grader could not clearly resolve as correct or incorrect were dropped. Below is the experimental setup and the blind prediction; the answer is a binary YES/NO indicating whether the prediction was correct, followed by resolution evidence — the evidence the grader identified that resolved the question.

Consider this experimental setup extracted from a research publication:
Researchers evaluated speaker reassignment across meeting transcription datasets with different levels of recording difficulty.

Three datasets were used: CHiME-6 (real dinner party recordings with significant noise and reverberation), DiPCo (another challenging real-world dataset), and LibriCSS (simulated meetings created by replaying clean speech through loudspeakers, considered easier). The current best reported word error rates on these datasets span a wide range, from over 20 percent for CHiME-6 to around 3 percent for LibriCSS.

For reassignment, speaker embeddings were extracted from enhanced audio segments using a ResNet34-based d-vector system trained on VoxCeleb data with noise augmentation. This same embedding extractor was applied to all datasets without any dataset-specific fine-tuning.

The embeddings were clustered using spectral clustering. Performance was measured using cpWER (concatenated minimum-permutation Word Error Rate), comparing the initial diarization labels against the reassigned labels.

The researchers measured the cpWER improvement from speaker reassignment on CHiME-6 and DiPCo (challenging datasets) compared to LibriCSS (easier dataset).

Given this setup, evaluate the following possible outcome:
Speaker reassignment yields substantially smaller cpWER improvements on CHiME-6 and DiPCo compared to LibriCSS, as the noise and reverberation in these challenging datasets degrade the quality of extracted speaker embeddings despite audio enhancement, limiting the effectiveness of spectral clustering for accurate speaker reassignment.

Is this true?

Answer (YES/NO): YES